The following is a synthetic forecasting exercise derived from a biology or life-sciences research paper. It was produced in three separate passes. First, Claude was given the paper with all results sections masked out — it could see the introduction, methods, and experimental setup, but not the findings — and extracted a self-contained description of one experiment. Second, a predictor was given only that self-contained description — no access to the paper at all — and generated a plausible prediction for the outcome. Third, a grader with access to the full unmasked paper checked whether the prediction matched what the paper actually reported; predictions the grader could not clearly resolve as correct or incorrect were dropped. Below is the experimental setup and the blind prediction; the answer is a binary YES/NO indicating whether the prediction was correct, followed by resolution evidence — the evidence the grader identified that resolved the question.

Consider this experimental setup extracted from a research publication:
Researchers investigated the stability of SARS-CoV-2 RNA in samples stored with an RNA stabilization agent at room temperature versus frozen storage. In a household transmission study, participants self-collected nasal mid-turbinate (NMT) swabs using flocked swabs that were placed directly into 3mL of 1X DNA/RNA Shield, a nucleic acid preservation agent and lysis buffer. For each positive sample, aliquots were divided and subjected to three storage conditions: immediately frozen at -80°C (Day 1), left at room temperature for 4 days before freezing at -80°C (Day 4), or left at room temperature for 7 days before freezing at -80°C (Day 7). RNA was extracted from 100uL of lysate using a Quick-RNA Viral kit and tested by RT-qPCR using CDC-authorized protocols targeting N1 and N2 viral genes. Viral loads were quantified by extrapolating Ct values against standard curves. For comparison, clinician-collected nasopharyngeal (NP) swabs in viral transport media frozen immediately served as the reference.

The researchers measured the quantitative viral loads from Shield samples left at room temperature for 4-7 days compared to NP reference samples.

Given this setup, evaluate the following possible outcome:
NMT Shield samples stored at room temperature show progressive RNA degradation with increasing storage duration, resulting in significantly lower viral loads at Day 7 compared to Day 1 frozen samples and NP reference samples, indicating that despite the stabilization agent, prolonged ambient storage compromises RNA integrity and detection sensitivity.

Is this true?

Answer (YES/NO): NO